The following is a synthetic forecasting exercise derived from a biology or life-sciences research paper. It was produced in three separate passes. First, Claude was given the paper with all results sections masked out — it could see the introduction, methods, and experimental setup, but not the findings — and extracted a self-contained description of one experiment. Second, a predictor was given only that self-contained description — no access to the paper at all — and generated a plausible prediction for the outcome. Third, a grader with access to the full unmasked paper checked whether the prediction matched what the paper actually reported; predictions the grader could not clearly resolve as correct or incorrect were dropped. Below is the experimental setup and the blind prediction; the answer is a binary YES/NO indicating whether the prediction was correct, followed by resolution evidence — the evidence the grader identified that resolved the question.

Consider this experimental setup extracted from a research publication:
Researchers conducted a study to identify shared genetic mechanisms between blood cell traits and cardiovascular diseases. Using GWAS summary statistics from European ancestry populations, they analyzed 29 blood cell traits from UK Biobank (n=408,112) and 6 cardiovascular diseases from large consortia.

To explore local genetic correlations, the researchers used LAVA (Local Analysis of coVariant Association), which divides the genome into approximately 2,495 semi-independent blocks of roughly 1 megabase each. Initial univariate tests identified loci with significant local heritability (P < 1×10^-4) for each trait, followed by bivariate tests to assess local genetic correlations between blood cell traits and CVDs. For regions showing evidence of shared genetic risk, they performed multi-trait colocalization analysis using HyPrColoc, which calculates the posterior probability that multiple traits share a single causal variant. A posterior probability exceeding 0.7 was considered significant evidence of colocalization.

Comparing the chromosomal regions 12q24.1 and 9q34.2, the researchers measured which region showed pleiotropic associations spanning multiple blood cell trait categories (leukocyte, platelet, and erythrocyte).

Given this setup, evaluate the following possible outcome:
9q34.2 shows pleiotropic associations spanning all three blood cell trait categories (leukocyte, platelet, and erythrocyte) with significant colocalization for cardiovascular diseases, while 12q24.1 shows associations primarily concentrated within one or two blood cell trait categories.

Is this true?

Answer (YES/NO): NO